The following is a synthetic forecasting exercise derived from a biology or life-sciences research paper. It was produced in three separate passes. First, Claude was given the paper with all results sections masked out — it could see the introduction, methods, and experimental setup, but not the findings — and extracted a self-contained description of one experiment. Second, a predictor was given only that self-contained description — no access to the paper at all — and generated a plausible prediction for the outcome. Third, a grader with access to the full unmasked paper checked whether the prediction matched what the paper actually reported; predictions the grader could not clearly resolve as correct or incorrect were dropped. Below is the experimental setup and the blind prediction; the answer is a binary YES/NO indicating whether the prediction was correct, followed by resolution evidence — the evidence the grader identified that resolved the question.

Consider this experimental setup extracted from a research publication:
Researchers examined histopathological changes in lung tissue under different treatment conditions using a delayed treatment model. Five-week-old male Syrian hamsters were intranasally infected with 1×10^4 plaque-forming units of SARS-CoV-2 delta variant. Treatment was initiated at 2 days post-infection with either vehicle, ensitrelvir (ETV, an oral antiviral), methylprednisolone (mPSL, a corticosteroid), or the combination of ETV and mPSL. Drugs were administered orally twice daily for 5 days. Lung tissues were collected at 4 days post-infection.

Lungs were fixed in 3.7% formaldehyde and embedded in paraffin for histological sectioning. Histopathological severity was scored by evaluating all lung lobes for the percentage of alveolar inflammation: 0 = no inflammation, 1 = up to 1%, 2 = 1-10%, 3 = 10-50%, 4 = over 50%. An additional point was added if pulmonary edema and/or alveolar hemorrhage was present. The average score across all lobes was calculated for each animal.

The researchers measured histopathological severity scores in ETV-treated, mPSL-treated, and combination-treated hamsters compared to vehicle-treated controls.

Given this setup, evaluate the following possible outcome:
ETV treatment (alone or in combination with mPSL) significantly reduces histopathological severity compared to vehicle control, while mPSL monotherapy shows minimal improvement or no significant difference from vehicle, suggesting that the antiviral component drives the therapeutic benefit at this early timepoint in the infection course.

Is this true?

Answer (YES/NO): NO